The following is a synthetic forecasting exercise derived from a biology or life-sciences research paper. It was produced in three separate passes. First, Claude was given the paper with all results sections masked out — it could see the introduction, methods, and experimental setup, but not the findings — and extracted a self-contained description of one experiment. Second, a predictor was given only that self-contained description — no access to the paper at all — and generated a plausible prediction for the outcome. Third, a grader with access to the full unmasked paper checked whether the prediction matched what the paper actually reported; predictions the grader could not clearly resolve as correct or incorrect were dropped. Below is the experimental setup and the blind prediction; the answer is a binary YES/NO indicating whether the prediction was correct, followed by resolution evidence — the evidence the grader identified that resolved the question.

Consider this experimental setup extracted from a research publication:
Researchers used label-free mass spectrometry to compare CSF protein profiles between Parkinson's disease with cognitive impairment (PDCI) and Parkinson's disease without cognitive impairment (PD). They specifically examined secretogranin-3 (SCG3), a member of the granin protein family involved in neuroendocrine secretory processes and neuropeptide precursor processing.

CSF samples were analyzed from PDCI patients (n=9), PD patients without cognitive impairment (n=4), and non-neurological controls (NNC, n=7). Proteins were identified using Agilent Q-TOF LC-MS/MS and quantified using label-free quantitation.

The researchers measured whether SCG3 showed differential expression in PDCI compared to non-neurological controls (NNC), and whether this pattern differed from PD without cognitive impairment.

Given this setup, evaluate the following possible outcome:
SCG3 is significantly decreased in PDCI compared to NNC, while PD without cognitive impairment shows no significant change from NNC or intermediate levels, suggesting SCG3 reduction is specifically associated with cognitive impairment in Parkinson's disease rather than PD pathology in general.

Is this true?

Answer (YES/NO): YES